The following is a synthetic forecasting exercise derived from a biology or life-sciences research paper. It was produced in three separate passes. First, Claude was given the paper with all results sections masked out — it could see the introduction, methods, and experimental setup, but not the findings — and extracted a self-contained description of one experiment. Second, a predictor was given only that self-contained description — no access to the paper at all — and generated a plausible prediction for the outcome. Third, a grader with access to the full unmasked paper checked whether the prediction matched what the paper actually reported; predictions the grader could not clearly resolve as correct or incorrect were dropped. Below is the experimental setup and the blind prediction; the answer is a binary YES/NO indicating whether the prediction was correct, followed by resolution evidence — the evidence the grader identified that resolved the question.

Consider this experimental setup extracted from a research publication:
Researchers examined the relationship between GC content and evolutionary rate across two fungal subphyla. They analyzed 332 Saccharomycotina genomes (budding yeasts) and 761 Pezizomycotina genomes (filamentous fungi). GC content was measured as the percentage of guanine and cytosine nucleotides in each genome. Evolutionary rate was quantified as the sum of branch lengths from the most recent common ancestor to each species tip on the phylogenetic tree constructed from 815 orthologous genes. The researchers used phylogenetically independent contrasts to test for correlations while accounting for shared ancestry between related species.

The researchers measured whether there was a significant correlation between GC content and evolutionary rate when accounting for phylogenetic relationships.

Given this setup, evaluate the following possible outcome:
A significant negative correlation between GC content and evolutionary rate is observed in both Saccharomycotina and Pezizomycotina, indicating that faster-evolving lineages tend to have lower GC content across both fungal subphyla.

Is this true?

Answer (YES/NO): NO